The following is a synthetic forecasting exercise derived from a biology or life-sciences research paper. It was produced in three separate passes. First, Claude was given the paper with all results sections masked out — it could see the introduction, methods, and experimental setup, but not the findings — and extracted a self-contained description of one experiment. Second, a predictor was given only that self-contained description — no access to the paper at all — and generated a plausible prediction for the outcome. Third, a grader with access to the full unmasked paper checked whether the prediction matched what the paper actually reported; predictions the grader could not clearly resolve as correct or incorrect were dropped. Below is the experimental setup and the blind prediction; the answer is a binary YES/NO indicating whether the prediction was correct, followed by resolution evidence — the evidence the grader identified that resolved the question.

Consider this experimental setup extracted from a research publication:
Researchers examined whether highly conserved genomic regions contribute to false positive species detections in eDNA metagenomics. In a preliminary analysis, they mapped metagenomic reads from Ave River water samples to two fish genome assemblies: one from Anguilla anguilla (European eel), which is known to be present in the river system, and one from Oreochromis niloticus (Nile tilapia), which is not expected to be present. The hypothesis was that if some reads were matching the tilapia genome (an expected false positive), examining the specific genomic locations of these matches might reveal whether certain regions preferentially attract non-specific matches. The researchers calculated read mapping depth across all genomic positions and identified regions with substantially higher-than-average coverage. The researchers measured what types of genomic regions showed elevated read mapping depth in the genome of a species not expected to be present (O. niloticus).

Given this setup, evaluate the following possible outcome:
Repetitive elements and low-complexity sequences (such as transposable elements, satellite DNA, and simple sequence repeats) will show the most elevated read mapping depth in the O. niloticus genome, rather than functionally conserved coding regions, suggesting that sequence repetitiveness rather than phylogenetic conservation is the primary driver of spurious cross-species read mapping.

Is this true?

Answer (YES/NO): NO